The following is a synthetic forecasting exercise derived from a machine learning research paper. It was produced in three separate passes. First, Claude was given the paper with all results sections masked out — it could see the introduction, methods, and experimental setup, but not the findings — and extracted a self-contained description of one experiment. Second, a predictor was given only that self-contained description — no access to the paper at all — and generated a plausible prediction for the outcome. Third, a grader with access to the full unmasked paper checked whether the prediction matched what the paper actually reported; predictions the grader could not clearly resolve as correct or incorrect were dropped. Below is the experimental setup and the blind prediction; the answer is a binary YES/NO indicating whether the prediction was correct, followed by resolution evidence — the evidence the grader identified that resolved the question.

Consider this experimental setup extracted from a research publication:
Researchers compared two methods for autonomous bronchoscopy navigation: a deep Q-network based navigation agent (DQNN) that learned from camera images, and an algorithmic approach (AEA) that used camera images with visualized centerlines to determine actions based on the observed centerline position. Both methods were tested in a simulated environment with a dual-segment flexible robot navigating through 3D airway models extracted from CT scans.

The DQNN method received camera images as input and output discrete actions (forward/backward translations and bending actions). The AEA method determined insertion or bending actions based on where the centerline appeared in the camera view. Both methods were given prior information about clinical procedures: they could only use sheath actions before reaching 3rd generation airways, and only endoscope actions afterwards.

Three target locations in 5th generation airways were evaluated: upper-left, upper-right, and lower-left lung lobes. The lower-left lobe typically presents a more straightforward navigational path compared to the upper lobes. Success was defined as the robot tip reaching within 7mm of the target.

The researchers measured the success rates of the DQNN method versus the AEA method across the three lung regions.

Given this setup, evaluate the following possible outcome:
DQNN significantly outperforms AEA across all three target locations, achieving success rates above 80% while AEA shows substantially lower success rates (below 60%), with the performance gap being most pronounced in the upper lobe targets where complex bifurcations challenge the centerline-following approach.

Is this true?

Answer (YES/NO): NO